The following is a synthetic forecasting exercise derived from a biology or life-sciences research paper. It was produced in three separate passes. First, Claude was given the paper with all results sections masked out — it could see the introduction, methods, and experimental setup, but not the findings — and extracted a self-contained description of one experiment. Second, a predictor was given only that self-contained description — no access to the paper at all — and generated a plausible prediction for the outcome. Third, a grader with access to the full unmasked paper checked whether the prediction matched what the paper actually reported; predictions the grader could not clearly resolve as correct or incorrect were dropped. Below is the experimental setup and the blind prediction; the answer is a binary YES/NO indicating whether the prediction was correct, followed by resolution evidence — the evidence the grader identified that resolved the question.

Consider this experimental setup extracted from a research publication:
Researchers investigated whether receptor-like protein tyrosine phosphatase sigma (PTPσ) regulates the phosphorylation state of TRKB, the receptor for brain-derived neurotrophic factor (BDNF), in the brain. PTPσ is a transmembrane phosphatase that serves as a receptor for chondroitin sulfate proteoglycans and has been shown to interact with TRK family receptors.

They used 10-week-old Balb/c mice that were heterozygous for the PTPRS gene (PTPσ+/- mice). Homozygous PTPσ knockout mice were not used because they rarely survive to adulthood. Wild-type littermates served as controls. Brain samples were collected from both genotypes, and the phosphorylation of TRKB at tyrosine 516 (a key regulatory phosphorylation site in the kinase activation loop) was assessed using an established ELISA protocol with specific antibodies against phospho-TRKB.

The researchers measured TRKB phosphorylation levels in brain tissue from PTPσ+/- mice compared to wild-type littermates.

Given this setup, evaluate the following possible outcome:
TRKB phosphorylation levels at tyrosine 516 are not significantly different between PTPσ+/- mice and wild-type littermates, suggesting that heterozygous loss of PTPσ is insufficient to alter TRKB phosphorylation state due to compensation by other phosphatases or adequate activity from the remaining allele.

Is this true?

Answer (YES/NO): NO